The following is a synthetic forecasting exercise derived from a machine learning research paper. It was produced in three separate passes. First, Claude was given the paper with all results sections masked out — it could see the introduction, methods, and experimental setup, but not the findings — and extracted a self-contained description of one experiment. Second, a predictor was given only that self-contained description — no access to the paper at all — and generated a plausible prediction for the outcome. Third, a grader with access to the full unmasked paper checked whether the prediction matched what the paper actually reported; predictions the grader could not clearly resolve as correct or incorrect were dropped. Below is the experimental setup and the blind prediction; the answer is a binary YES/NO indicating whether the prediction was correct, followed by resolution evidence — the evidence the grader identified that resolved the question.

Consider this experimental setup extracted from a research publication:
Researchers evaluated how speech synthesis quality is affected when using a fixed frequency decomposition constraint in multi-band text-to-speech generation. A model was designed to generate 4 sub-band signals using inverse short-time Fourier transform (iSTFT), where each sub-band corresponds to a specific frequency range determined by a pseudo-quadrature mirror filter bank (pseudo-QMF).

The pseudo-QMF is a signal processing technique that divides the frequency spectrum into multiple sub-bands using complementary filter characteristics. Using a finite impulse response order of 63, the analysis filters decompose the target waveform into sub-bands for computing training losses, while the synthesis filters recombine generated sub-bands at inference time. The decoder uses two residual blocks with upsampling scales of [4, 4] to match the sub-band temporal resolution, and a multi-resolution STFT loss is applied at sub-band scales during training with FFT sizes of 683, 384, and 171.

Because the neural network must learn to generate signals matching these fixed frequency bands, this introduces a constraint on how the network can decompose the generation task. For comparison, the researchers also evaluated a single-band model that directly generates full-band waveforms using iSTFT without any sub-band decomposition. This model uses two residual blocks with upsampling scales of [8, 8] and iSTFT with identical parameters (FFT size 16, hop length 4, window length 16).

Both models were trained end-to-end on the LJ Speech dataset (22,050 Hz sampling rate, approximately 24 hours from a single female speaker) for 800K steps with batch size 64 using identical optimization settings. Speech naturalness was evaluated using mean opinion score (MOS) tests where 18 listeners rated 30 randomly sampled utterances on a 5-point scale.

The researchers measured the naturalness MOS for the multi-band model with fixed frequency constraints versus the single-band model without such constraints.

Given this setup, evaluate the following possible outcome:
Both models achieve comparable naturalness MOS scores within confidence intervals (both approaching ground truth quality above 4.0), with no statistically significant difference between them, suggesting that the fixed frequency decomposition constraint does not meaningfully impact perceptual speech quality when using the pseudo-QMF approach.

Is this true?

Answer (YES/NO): YES